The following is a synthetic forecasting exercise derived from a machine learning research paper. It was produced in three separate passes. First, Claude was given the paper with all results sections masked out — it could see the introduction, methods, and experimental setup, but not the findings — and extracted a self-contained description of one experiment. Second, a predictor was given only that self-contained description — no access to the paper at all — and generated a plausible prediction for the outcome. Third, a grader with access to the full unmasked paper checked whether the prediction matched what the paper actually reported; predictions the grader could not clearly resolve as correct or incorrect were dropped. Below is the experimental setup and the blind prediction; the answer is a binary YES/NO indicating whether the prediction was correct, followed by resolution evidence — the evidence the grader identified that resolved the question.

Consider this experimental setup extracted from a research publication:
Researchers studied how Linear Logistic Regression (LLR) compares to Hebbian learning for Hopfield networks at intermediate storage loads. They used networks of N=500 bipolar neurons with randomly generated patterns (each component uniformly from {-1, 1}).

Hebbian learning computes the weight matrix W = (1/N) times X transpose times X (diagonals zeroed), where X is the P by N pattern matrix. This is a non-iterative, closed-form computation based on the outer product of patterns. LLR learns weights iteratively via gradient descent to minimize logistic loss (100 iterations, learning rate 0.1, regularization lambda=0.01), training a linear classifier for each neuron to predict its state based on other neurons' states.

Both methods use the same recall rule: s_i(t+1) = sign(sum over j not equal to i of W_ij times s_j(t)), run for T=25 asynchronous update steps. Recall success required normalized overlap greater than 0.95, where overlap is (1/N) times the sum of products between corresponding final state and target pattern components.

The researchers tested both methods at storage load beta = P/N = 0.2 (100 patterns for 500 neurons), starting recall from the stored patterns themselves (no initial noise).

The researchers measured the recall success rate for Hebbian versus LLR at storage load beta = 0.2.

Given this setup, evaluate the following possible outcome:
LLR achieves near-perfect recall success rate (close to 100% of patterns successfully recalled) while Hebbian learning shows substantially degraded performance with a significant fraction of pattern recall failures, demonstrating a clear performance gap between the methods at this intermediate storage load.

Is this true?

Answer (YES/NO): YES